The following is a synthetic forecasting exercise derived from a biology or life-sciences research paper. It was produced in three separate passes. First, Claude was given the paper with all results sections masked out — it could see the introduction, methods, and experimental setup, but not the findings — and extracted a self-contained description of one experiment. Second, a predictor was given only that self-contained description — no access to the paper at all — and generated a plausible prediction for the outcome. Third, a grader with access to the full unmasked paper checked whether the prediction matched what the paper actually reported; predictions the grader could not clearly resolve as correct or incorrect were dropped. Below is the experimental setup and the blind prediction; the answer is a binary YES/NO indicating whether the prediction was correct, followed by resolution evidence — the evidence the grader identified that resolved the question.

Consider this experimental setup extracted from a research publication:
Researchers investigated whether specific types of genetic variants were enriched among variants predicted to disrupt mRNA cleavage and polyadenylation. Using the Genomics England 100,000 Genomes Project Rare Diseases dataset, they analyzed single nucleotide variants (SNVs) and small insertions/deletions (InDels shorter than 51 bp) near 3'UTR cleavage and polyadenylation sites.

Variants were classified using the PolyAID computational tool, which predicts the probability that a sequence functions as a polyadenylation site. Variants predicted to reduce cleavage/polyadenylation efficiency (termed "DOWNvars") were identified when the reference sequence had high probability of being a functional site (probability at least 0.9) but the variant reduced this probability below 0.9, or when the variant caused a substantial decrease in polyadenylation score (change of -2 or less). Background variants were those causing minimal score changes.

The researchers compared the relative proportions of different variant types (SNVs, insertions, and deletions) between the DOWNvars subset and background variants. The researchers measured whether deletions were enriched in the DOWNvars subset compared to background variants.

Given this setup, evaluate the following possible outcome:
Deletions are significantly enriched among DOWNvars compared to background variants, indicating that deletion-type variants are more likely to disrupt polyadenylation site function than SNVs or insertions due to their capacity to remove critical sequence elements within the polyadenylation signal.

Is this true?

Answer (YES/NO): YES